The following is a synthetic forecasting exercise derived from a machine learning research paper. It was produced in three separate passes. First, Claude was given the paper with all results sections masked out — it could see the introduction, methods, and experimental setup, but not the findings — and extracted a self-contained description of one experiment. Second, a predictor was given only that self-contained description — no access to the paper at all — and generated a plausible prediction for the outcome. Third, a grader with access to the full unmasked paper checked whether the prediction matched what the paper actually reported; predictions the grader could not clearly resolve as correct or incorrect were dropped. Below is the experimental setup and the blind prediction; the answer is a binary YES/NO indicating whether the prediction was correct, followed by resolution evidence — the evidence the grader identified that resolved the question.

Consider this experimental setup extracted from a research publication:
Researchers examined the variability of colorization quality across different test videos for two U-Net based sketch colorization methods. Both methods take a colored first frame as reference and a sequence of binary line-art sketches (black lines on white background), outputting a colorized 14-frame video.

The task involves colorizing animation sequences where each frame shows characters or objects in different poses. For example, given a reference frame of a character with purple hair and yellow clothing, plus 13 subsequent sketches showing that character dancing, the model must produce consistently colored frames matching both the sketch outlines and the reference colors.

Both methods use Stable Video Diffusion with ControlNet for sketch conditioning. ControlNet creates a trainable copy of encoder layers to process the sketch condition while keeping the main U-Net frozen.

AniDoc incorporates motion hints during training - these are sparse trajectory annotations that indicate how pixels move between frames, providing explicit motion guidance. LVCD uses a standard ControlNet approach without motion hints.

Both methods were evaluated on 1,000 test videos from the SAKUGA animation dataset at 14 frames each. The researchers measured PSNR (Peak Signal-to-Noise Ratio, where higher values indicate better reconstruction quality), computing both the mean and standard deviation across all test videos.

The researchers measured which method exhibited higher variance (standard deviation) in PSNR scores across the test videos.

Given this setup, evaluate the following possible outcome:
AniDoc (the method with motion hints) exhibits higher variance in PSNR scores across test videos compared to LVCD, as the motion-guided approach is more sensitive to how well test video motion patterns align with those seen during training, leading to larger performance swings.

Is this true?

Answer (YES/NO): YES